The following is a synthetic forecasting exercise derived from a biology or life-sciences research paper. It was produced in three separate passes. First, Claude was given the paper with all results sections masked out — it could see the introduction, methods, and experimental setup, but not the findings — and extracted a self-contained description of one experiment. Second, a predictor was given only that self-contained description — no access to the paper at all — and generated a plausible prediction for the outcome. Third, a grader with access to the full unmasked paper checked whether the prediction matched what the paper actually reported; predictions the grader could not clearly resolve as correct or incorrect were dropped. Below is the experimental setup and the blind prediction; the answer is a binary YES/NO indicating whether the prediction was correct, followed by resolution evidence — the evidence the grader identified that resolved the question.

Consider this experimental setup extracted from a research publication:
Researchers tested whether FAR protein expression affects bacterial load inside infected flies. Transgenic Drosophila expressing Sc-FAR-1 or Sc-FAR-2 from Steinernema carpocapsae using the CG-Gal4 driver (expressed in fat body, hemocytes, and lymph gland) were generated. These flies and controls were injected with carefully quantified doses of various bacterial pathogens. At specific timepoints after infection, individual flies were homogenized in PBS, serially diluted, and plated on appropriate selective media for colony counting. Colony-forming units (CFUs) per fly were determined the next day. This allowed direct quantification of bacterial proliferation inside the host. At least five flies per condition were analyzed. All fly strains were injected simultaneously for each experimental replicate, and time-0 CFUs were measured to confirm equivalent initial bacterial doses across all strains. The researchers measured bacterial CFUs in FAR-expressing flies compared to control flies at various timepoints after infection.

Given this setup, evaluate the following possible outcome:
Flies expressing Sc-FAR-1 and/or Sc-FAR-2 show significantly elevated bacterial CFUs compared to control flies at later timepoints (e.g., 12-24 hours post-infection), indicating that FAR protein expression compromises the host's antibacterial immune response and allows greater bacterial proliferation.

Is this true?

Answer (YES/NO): YES